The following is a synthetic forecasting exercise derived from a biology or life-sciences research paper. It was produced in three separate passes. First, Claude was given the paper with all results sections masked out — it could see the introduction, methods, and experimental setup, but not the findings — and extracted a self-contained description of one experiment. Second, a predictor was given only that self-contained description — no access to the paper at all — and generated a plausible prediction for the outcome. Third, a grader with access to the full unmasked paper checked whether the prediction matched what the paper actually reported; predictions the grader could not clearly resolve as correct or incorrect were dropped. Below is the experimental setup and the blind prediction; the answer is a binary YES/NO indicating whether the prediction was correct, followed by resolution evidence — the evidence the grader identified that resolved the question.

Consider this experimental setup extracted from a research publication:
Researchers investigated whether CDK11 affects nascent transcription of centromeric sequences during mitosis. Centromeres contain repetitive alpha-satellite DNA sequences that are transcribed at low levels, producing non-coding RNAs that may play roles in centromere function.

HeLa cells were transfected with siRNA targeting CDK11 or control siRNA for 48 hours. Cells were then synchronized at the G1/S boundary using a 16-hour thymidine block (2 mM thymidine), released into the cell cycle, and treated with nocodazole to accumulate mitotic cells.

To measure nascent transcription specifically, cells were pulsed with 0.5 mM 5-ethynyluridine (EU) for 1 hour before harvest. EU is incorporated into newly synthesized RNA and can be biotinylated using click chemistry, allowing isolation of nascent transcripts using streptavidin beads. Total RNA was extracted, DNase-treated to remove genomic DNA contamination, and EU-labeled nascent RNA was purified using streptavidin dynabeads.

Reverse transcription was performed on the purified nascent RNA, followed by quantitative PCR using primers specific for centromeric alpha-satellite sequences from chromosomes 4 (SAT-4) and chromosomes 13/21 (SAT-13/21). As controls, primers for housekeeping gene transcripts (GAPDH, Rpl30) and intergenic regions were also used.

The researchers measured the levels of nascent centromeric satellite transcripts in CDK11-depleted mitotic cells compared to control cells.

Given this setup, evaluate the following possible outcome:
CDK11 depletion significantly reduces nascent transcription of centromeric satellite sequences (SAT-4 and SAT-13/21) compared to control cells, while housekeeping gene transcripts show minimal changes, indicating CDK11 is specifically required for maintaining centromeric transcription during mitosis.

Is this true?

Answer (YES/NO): YES